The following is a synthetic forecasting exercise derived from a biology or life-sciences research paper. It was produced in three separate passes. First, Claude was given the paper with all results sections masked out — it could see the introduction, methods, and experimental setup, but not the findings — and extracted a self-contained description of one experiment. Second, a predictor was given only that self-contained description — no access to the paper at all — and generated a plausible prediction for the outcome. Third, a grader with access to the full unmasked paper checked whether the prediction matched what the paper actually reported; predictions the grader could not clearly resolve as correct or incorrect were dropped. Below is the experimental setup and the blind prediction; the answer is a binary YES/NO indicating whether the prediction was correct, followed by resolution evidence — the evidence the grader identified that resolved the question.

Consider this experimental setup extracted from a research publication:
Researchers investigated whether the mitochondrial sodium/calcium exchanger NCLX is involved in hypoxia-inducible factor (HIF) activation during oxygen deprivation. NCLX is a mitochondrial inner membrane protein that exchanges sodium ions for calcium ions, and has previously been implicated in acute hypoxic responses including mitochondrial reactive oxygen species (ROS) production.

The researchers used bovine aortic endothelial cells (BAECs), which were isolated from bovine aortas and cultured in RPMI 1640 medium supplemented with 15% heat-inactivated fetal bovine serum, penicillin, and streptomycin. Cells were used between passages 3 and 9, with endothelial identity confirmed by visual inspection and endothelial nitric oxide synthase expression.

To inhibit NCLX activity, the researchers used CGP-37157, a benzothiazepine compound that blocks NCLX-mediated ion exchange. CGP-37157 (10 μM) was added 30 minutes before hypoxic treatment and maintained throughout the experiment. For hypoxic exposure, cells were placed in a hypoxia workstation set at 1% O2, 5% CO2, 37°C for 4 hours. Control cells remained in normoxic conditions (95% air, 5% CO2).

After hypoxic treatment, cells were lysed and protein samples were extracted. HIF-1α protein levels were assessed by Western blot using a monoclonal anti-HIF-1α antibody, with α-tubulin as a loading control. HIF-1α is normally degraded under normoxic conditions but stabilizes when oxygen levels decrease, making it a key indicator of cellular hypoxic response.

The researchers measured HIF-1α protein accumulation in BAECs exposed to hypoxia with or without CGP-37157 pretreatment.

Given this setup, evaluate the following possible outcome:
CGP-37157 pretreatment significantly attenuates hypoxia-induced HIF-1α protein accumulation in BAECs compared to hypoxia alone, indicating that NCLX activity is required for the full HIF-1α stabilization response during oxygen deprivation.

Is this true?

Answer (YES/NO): YES